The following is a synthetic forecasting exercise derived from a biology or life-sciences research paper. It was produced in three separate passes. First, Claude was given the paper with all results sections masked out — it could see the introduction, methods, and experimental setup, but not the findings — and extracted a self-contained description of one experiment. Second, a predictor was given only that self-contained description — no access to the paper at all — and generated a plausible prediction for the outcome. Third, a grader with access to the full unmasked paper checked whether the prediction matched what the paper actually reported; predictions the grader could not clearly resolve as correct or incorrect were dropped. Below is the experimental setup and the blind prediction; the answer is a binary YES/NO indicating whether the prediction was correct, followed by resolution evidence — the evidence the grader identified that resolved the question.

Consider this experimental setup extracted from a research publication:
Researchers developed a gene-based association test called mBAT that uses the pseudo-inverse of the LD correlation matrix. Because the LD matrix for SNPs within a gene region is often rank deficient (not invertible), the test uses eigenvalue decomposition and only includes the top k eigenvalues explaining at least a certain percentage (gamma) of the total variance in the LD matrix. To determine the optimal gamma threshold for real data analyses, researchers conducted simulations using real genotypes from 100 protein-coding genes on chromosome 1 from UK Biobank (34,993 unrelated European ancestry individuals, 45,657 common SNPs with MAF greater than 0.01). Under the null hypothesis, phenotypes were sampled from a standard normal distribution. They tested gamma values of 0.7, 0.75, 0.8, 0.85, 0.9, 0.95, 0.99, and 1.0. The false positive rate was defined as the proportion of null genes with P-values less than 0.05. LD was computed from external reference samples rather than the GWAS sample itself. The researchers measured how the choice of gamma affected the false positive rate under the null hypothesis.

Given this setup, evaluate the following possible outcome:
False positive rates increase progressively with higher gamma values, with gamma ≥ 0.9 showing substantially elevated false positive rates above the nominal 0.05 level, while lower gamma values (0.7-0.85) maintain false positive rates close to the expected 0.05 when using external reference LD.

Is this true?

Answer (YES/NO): NO